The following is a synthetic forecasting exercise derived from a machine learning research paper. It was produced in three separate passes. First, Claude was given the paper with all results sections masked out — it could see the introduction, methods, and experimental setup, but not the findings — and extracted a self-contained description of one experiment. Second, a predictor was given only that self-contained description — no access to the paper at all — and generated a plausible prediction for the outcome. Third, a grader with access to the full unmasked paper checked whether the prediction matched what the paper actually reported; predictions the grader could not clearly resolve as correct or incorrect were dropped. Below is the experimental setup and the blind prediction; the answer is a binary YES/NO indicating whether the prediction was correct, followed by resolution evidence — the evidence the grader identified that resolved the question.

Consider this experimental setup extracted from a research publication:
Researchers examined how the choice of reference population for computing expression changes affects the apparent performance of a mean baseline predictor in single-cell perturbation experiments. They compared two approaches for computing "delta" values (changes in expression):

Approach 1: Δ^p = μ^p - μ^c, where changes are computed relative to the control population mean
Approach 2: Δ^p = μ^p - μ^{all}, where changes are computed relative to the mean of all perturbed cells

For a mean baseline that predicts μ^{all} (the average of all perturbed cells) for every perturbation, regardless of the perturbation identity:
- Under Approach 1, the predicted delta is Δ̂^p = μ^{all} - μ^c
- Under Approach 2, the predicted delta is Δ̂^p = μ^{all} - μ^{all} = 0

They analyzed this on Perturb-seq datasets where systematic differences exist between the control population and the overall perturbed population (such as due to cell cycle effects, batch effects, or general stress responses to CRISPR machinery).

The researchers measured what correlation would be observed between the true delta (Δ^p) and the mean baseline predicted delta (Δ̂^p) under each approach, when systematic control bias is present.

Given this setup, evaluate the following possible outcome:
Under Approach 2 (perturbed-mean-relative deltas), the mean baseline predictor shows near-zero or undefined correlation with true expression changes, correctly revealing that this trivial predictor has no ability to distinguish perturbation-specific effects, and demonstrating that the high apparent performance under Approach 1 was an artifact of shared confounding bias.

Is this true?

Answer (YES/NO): YES